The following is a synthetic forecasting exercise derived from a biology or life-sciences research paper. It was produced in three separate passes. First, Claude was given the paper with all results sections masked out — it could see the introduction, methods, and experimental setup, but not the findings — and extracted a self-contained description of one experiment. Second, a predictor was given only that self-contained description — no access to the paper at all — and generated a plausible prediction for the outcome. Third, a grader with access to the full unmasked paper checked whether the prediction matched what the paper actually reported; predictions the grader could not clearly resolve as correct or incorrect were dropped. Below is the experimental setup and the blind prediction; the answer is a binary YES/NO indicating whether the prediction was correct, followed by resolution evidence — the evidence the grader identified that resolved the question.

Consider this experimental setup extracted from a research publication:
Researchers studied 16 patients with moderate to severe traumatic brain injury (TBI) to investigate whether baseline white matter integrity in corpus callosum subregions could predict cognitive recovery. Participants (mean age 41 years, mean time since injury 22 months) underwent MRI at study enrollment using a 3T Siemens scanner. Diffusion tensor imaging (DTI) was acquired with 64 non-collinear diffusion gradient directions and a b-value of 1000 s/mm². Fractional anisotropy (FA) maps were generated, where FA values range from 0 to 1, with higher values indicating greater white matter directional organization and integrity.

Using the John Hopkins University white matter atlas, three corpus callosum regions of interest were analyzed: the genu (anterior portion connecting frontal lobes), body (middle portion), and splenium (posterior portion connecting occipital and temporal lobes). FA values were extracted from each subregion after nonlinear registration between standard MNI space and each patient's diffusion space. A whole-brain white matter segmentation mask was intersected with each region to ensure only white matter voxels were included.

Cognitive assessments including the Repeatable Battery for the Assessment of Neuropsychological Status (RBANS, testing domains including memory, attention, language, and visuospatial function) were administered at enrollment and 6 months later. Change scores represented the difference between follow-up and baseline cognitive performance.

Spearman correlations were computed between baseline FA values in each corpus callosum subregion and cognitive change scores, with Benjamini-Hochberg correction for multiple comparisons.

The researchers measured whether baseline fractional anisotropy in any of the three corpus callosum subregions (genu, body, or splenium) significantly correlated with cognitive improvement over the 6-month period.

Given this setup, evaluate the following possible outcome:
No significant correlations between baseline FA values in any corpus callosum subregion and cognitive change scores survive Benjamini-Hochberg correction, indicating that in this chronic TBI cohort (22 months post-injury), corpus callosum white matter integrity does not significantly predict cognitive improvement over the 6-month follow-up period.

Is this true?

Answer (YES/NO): NO